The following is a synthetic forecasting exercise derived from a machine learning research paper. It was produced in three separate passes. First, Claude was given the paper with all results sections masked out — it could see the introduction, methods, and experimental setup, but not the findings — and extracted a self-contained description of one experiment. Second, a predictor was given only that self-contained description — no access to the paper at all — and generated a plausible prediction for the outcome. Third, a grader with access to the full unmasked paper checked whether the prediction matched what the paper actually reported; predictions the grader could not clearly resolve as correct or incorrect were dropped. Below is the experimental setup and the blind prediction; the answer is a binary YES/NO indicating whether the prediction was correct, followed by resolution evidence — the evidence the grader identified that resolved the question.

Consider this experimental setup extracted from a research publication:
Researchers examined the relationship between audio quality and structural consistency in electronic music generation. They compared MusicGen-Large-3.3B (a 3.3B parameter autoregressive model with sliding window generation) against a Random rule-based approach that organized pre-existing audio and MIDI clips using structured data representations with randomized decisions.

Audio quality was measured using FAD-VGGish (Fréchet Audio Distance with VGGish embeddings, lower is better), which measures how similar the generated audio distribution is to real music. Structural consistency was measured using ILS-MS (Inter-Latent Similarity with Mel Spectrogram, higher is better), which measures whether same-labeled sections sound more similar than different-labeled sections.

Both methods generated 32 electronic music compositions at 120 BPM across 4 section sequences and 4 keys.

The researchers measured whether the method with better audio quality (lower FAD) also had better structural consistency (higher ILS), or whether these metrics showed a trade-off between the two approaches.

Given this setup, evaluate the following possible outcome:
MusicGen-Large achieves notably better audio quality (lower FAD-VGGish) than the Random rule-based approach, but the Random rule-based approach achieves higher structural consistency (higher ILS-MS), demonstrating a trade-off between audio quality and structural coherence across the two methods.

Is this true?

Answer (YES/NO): YES